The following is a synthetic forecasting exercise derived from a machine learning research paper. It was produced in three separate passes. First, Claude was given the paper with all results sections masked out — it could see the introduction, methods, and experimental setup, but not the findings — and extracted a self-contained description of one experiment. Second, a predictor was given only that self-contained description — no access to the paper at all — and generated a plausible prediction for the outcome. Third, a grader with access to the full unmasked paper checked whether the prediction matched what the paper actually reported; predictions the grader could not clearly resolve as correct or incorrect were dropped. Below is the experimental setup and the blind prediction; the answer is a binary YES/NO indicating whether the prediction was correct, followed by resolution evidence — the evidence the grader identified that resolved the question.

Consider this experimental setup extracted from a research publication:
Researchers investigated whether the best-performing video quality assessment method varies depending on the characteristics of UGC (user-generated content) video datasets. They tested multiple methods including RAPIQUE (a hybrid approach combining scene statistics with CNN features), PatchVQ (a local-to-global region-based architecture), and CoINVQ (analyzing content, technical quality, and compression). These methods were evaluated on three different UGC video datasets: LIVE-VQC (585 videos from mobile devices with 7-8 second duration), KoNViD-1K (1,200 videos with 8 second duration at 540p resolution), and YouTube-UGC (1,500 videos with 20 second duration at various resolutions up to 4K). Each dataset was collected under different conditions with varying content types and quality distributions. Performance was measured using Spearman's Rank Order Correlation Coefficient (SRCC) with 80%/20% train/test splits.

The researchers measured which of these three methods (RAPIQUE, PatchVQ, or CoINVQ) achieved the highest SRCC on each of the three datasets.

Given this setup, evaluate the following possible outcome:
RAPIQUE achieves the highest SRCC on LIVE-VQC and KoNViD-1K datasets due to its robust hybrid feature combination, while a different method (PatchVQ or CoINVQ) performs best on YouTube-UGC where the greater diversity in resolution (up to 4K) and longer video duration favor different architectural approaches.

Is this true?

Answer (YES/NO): NO